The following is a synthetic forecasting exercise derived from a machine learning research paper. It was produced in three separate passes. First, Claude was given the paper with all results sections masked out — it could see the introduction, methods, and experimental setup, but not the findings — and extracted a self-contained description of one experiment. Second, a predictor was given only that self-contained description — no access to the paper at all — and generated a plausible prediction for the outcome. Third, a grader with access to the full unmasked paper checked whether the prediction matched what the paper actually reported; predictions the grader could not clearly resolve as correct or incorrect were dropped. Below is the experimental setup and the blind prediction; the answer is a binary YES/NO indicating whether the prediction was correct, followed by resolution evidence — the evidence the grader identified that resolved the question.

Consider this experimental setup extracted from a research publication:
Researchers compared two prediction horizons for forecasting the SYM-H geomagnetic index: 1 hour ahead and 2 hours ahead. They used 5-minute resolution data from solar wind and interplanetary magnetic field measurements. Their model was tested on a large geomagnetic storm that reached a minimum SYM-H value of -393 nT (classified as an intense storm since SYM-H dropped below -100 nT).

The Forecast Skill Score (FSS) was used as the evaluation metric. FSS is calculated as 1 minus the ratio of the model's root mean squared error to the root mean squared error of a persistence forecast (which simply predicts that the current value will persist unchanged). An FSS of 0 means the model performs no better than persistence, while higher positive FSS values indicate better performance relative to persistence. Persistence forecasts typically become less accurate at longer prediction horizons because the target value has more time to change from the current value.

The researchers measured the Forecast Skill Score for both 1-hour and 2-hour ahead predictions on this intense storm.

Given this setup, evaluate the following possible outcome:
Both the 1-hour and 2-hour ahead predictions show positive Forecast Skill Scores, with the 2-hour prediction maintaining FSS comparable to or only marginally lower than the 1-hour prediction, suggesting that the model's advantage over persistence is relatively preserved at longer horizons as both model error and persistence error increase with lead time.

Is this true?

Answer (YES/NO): NO